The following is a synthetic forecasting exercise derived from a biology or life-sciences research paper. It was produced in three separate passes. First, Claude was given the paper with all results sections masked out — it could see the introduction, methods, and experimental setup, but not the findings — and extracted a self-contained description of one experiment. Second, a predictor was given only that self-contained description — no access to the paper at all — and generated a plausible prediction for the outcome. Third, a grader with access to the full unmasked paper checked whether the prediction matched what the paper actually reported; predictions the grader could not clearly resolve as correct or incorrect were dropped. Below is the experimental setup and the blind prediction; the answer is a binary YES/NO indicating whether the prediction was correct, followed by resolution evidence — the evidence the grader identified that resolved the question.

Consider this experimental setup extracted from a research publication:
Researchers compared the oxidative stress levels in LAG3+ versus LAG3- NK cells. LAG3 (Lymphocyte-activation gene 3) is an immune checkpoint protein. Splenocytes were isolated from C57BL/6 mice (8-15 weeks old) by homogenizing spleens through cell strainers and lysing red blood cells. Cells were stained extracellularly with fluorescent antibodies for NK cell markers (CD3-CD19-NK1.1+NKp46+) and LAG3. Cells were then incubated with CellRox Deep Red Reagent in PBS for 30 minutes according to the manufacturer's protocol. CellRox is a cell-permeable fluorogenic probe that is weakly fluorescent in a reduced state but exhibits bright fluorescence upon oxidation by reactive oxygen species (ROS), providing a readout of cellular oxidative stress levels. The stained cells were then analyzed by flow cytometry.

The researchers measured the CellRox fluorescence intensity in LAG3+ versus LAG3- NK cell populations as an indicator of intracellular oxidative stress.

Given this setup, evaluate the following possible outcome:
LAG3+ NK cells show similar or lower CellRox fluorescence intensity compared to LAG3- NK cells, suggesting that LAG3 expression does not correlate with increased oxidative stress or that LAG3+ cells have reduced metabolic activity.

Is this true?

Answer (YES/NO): NO